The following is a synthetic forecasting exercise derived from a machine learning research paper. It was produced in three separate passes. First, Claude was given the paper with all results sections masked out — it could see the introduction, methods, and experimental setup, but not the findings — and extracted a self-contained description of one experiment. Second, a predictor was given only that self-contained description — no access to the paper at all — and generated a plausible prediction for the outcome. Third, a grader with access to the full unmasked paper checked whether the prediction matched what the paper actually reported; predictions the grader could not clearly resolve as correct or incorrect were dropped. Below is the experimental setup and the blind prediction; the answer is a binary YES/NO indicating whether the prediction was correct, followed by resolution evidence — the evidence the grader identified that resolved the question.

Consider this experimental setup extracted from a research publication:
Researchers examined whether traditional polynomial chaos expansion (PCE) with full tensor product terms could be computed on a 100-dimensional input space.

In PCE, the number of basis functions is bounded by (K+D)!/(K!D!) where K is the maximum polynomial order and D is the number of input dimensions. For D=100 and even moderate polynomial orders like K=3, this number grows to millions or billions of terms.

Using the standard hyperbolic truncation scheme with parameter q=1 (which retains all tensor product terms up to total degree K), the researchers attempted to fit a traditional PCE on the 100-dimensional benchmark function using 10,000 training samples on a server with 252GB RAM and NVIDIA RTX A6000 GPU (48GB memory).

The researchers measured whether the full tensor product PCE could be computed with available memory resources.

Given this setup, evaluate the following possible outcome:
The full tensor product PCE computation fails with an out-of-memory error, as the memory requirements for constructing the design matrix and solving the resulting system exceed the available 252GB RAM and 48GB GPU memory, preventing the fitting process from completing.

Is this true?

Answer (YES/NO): NO